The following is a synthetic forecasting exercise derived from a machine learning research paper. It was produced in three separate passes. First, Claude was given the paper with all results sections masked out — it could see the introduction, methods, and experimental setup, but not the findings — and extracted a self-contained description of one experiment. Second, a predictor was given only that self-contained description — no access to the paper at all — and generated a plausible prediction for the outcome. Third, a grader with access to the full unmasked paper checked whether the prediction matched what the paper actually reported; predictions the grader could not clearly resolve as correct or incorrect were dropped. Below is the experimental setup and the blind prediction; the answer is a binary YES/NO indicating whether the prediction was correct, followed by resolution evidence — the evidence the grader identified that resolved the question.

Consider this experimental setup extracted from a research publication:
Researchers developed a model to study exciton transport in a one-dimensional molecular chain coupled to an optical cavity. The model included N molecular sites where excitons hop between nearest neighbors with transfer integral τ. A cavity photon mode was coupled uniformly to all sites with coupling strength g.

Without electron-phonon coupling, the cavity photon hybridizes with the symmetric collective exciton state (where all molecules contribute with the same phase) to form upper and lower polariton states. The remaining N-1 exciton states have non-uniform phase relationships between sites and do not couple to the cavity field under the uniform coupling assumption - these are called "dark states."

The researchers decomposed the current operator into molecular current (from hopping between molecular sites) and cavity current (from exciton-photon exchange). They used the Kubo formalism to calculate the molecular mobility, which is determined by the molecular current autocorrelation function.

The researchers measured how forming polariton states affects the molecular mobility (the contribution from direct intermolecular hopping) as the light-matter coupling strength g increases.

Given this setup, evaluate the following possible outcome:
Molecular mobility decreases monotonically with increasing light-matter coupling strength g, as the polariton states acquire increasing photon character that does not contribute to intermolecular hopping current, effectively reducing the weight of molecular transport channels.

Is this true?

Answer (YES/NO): YES